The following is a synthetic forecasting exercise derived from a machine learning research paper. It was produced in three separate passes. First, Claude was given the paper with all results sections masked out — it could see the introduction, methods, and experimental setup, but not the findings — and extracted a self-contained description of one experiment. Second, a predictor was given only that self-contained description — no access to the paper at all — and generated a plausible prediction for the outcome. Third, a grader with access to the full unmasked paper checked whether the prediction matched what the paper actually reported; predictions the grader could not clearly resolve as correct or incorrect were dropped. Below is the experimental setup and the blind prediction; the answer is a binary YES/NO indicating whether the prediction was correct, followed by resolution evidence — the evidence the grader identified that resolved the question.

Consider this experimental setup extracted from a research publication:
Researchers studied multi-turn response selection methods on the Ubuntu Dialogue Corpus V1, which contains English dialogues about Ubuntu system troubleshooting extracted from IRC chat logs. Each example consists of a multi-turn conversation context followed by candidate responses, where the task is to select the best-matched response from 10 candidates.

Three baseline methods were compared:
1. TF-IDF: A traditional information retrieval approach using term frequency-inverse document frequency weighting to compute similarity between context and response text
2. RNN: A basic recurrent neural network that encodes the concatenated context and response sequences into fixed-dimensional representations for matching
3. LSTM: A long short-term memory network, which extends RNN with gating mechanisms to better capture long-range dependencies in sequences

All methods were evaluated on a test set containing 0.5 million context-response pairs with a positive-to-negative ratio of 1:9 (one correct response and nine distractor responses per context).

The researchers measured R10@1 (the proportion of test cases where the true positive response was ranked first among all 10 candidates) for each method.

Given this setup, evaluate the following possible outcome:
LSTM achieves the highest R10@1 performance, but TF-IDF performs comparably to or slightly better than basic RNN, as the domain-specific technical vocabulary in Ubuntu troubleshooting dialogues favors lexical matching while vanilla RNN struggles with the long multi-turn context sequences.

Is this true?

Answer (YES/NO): YES